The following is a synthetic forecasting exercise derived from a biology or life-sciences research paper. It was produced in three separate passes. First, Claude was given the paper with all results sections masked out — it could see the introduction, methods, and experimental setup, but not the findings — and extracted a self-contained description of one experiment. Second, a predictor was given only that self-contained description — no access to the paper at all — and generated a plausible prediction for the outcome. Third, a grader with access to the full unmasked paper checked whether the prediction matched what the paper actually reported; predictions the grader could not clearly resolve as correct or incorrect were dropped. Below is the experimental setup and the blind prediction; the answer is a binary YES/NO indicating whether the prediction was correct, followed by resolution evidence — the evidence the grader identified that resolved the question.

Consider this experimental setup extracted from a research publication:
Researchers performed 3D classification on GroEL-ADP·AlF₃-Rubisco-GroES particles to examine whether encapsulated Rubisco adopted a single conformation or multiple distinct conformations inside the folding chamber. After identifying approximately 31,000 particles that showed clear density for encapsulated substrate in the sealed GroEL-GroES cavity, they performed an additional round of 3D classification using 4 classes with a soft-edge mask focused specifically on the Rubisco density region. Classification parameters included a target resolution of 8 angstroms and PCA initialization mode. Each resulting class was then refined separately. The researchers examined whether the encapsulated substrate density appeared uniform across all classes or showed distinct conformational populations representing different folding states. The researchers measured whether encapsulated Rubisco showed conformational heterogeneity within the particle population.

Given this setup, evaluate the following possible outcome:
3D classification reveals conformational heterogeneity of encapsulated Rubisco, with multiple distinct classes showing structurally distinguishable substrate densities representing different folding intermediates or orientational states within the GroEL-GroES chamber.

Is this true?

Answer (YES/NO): YES